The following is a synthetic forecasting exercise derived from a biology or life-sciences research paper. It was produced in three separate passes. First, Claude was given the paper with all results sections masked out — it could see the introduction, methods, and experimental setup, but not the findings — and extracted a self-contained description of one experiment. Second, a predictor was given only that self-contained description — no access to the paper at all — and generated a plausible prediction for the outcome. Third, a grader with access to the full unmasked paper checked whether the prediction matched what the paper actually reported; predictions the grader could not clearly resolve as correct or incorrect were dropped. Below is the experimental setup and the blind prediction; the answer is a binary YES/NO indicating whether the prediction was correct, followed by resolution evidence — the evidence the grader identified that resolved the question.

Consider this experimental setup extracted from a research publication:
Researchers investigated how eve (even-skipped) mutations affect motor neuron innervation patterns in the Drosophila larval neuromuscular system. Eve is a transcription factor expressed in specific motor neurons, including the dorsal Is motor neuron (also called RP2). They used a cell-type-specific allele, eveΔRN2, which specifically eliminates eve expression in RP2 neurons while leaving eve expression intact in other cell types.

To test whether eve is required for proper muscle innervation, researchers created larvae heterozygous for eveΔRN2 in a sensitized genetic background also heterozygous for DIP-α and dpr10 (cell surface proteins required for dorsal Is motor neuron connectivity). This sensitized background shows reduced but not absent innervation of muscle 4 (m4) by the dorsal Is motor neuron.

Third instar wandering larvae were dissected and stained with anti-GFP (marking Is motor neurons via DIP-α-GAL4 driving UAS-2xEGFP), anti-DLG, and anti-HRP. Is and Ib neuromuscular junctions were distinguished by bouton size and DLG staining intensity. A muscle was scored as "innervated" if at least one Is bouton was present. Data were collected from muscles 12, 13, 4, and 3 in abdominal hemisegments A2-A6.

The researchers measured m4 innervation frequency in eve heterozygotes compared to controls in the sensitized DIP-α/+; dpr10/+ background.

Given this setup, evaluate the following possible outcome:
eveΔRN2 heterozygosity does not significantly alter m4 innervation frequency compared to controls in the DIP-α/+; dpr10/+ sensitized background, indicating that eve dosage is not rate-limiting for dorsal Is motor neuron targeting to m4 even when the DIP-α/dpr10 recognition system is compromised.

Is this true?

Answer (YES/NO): NO